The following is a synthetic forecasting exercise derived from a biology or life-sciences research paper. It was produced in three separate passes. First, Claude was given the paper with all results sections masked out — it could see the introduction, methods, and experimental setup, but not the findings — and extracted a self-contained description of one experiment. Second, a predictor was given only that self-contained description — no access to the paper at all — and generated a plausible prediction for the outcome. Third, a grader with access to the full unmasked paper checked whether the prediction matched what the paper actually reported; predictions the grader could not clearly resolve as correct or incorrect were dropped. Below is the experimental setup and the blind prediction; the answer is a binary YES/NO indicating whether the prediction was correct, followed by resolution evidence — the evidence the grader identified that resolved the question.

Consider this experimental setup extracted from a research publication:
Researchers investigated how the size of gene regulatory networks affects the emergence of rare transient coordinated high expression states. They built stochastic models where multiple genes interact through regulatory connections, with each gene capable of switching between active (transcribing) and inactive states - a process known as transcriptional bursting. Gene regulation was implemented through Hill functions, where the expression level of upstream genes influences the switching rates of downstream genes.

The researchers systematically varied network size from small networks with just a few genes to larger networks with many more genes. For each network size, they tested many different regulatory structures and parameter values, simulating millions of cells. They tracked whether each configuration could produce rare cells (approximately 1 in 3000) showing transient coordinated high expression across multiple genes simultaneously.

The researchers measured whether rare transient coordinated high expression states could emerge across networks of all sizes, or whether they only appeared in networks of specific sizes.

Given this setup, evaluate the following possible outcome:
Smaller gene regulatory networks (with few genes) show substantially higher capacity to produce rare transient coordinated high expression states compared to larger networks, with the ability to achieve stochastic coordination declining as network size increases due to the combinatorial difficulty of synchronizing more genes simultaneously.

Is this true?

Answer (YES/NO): NO